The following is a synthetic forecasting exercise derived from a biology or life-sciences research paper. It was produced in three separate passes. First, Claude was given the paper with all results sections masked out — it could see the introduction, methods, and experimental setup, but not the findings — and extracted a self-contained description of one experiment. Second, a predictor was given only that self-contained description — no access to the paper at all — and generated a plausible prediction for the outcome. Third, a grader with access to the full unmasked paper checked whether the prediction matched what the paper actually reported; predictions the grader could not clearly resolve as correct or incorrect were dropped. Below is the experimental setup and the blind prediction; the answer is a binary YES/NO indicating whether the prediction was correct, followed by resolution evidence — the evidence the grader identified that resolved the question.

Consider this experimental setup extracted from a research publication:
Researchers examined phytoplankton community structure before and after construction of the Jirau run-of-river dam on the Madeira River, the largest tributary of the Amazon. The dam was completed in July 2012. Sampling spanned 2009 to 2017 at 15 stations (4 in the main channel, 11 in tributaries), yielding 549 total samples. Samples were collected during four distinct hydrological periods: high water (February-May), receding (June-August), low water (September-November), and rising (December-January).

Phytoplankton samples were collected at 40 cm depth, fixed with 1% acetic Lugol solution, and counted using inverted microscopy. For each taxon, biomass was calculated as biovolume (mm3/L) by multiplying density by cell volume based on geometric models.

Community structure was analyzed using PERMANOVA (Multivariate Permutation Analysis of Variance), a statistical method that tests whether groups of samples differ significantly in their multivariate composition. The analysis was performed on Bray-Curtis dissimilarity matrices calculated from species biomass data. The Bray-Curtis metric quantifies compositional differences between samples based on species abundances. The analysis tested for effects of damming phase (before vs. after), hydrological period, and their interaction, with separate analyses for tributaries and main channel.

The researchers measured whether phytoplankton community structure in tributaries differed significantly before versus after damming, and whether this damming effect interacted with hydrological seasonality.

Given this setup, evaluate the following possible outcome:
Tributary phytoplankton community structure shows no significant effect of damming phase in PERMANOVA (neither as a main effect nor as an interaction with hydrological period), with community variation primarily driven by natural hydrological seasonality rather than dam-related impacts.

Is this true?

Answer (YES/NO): NO